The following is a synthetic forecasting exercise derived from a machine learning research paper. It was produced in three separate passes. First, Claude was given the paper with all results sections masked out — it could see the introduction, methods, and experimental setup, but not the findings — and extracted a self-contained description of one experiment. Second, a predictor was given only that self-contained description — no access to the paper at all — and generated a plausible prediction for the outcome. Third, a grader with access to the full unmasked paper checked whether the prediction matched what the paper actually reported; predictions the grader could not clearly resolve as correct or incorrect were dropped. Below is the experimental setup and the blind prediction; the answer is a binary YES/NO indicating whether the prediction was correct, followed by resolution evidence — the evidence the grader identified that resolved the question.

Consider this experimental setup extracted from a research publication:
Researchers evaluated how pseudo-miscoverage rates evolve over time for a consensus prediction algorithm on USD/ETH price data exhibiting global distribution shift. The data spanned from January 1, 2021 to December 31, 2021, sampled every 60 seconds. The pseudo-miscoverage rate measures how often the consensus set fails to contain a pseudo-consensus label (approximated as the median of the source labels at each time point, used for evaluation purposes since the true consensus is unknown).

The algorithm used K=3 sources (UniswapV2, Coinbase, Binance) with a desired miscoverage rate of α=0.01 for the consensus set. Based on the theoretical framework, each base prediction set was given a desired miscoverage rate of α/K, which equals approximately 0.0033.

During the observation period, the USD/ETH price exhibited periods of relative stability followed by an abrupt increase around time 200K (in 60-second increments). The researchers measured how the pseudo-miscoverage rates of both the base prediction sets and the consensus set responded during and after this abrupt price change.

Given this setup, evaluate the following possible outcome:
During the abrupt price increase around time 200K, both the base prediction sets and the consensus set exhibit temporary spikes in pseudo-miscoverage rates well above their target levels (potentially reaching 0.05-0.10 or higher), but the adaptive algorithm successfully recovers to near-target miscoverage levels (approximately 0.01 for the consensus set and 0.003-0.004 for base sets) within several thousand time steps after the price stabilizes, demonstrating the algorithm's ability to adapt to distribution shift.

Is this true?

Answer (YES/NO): NO